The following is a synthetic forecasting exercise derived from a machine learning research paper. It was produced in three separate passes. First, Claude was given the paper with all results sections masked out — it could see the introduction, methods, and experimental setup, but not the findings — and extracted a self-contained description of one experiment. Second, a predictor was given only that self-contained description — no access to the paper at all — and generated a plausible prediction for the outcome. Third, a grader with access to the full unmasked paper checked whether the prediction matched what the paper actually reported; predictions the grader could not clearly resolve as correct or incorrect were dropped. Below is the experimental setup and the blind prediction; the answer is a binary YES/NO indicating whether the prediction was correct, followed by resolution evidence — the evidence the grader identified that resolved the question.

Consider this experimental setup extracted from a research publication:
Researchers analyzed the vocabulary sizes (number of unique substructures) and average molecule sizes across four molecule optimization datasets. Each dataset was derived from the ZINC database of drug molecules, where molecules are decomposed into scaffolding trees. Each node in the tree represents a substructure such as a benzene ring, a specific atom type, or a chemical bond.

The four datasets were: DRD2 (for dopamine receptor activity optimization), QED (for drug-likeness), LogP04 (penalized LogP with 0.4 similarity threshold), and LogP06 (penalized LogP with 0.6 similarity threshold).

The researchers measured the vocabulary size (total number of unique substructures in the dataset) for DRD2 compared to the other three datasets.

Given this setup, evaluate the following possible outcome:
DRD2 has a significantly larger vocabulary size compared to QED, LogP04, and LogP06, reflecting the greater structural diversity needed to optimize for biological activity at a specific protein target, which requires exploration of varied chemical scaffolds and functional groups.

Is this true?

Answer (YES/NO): YES